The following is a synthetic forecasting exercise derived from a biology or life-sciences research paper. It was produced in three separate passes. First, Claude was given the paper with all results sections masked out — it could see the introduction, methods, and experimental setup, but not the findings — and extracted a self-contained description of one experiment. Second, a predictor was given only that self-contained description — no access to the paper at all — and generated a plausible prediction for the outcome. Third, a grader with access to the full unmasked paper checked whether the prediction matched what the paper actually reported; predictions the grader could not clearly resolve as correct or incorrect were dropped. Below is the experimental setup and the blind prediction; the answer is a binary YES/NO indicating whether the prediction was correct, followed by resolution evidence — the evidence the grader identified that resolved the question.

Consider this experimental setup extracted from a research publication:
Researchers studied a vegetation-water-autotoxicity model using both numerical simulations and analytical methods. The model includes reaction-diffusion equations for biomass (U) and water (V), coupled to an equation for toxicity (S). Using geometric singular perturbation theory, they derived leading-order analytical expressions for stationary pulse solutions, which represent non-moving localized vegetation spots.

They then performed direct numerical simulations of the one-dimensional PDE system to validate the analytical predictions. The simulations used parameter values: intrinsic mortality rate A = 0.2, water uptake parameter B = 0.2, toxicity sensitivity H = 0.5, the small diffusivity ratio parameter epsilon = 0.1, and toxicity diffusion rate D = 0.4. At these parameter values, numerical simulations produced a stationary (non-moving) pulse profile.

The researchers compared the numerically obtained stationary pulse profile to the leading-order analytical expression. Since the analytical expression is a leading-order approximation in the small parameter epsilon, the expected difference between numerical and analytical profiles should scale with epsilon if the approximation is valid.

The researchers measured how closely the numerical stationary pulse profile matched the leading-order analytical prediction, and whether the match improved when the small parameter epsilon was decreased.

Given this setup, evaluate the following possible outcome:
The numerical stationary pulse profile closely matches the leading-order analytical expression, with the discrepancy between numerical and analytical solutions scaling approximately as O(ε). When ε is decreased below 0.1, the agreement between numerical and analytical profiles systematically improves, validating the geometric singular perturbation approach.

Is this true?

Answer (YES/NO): YES